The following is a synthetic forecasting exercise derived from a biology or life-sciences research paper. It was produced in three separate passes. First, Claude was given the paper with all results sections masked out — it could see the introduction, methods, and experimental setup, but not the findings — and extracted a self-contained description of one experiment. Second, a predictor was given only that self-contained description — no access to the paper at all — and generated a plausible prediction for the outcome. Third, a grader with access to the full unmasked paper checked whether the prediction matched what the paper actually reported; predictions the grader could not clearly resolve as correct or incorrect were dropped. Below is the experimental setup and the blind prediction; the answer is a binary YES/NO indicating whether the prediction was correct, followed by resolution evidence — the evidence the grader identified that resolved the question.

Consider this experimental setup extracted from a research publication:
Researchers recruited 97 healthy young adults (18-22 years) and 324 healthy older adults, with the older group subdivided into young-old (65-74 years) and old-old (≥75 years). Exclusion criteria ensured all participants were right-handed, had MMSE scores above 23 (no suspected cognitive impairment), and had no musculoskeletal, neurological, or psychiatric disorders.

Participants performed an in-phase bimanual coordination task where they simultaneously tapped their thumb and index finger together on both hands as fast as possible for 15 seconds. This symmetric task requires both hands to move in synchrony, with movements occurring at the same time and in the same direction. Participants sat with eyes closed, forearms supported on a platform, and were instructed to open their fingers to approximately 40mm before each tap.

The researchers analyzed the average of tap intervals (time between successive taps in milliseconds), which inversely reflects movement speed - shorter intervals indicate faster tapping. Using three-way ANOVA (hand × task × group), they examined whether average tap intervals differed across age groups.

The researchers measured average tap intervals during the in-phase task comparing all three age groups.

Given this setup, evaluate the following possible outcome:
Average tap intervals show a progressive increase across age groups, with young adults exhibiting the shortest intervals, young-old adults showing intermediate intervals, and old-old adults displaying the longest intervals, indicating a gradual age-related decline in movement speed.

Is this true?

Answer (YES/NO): YES